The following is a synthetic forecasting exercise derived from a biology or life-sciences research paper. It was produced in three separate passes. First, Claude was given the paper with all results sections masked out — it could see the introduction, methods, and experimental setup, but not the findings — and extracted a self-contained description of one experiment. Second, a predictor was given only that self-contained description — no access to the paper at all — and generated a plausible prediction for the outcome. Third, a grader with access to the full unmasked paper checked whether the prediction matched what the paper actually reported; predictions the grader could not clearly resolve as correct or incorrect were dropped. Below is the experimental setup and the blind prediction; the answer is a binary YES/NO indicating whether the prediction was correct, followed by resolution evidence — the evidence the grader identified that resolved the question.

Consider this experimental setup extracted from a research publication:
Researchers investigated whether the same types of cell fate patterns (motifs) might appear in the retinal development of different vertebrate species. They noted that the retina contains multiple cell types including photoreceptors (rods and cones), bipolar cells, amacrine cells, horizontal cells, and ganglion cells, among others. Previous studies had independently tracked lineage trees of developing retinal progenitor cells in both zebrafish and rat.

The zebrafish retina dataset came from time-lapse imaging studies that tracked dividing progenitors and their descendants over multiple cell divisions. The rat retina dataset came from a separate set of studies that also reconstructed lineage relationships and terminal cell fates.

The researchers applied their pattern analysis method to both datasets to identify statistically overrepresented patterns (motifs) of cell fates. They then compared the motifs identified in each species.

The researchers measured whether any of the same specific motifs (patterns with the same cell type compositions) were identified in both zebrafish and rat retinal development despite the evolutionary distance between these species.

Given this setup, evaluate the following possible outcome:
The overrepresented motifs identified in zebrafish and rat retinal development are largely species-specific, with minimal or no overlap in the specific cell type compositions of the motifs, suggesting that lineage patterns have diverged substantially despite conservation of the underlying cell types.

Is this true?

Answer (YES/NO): NO